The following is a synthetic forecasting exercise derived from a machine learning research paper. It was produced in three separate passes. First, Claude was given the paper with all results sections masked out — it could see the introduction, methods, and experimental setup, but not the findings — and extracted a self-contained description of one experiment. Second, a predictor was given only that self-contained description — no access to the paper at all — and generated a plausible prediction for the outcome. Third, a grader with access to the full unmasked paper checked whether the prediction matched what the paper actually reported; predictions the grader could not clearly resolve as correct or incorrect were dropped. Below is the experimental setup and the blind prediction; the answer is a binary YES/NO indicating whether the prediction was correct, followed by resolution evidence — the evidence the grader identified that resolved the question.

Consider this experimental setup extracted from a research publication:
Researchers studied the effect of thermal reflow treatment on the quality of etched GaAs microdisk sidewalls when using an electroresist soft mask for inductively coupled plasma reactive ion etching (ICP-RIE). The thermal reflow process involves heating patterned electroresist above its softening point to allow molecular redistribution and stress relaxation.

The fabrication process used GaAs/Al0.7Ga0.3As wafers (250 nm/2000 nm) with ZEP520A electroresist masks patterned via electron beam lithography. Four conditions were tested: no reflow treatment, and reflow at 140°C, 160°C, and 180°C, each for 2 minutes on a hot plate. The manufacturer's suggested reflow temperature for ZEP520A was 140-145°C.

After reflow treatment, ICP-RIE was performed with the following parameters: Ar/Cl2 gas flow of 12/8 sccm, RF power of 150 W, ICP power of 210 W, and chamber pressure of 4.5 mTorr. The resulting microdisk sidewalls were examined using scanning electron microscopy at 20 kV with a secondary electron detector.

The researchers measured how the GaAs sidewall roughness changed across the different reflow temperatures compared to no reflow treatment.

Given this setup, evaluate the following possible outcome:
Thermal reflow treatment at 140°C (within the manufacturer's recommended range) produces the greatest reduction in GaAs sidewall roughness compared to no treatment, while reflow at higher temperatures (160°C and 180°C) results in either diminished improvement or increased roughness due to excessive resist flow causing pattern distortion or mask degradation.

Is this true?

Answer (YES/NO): NO